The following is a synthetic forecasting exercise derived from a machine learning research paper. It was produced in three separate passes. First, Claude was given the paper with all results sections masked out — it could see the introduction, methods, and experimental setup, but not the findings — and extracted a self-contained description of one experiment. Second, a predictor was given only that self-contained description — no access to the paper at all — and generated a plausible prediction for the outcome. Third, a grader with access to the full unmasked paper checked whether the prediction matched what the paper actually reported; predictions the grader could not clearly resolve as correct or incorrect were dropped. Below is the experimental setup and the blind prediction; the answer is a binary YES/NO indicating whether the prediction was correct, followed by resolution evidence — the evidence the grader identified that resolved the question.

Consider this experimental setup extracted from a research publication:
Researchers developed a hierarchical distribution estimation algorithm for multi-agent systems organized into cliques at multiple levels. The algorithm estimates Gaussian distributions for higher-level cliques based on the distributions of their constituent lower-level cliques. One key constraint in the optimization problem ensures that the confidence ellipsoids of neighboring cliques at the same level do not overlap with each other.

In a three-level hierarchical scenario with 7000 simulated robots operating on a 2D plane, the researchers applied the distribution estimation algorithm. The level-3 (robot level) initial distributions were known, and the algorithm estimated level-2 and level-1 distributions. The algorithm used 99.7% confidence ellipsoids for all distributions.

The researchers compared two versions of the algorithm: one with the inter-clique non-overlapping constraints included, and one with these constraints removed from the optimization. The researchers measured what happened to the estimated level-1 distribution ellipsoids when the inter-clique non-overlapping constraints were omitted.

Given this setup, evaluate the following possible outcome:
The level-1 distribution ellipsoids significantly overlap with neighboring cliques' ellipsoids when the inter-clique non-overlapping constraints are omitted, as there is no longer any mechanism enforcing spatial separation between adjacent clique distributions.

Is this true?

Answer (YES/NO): YES